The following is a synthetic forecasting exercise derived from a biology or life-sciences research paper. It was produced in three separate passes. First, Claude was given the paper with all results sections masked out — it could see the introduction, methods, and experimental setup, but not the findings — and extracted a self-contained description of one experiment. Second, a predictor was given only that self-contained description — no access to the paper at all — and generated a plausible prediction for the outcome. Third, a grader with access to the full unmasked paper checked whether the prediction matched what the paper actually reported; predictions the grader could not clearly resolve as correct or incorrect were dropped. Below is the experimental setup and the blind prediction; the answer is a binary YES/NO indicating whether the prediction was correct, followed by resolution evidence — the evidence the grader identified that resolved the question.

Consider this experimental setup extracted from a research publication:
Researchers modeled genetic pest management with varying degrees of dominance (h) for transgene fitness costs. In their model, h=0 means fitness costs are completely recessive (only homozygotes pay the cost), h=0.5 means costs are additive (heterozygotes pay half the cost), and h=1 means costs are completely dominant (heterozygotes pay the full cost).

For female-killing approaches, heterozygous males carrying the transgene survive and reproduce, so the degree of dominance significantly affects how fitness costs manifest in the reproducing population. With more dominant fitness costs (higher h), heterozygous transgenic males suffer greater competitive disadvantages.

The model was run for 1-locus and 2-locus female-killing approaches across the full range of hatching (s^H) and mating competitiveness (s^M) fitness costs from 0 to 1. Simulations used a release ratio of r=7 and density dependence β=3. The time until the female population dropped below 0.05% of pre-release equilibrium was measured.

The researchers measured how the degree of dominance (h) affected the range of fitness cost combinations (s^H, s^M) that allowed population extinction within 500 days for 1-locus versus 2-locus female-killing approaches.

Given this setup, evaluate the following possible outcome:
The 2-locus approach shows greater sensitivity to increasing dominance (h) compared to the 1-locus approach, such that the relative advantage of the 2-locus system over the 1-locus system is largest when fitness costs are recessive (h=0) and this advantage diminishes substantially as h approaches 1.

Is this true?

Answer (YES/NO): NO